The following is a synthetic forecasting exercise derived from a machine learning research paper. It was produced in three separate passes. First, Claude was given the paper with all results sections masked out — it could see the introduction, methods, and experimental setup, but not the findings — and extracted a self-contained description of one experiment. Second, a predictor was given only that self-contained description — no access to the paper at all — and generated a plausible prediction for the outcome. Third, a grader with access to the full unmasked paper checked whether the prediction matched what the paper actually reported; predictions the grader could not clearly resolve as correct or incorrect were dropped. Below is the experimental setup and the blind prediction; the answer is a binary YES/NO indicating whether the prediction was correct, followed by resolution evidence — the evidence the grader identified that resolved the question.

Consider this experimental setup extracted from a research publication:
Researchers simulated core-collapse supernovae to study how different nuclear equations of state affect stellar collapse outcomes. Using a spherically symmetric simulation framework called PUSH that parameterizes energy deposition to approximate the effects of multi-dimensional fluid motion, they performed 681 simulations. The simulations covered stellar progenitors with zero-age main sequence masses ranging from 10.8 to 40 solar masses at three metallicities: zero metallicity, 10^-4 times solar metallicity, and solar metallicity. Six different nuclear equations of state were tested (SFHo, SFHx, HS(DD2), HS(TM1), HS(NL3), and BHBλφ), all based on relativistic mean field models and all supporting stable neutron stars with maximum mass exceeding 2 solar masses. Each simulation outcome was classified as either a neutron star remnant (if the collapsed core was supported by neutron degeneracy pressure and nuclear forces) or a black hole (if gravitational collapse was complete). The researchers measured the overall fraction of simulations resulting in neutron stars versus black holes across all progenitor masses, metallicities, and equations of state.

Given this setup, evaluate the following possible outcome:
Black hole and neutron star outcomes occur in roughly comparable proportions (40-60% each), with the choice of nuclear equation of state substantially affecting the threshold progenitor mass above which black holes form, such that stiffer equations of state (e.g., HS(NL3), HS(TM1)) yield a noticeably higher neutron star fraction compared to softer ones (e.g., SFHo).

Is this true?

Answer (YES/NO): NO